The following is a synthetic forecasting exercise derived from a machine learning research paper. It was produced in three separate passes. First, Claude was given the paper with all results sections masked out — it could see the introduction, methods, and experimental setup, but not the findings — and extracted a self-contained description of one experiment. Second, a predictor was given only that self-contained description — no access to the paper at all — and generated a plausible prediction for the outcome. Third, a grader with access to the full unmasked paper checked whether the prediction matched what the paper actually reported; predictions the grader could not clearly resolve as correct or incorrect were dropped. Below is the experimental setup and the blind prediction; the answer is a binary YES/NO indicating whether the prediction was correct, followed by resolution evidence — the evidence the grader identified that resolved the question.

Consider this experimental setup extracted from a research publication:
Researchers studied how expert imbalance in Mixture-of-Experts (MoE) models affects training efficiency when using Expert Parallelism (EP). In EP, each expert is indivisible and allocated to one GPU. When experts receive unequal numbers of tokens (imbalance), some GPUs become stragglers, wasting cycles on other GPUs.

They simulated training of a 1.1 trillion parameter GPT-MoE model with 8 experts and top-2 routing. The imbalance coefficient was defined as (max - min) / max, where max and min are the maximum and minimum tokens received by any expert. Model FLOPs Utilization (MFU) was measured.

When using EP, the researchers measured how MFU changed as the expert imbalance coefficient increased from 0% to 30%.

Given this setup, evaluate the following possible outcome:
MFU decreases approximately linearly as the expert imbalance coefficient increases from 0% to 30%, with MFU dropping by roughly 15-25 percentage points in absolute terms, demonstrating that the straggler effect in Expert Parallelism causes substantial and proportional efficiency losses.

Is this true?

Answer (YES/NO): NO